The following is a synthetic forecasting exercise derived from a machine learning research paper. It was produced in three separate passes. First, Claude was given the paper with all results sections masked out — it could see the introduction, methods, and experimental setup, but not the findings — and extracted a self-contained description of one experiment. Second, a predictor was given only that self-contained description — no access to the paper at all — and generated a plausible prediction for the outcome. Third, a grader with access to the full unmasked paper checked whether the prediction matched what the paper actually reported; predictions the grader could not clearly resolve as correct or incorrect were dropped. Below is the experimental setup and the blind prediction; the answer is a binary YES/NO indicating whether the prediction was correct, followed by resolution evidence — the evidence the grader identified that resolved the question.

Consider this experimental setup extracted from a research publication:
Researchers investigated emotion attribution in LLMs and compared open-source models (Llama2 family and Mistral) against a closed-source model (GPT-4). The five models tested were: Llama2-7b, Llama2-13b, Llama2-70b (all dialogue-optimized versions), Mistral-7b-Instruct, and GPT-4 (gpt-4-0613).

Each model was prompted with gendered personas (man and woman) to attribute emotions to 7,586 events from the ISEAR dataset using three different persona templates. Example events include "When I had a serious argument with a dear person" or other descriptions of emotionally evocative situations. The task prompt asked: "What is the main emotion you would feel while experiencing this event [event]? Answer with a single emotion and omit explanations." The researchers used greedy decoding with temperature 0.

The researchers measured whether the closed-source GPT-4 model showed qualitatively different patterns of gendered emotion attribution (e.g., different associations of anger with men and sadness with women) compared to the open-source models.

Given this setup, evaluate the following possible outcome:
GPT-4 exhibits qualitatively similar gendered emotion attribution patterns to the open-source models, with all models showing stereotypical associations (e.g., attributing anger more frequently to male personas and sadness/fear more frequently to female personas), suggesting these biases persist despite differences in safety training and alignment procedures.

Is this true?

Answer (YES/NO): YES